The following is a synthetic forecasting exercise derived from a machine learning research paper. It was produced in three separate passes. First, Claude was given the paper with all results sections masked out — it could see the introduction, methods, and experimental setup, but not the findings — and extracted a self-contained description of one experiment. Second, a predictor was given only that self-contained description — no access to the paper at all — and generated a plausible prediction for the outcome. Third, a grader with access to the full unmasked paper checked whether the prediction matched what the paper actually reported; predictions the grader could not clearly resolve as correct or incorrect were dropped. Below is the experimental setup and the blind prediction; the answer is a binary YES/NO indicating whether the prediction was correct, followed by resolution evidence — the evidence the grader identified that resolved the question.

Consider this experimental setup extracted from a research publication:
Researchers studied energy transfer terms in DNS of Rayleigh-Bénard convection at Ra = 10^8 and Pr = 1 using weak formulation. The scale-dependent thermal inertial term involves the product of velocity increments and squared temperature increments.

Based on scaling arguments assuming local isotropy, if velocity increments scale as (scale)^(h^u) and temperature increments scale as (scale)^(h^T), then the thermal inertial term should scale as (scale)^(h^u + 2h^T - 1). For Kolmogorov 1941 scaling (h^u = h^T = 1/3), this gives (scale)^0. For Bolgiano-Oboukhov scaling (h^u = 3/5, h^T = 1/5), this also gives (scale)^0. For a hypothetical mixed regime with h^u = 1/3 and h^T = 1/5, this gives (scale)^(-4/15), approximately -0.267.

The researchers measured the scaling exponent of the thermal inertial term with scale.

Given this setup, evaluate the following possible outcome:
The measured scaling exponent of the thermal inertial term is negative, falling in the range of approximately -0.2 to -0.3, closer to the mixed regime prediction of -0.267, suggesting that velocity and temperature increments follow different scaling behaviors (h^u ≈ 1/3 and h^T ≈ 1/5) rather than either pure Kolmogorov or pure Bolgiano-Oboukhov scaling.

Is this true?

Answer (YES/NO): YES